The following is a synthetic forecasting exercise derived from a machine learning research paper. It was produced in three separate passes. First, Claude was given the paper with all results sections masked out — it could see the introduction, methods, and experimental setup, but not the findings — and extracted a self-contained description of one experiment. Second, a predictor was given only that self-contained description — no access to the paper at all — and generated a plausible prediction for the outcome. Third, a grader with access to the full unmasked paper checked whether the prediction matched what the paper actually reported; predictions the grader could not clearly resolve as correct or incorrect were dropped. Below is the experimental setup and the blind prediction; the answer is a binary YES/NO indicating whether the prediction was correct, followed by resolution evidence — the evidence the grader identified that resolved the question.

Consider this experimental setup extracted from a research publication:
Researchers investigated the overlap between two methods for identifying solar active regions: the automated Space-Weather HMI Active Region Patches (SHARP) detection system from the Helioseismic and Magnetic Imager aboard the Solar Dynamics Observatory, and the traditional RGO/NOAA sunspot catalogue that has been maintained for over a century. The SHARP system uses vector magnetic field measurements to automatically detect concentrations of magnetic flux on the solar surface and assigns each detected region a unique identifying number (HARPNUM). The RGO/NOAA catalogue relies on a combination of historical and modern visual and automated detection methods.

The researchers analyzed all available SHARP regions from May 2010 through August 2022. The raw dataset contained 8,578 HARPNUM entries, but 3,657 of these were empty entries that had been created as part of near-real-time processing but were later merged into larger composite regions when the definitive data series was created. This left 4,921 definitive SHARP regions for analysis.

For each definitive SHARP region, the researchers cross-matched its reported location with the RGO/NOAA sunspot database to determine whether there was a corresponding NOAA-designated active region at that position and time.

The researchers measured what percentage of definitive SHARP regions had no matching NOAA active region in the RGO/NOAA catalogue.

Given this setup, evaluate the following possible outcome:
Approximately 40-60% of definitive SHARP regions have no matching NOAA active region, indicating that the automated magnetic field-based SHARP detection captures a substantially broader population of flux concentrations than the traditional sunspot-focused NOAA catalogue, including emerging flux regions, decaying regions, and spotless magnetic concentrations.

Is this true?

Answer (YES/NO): NO